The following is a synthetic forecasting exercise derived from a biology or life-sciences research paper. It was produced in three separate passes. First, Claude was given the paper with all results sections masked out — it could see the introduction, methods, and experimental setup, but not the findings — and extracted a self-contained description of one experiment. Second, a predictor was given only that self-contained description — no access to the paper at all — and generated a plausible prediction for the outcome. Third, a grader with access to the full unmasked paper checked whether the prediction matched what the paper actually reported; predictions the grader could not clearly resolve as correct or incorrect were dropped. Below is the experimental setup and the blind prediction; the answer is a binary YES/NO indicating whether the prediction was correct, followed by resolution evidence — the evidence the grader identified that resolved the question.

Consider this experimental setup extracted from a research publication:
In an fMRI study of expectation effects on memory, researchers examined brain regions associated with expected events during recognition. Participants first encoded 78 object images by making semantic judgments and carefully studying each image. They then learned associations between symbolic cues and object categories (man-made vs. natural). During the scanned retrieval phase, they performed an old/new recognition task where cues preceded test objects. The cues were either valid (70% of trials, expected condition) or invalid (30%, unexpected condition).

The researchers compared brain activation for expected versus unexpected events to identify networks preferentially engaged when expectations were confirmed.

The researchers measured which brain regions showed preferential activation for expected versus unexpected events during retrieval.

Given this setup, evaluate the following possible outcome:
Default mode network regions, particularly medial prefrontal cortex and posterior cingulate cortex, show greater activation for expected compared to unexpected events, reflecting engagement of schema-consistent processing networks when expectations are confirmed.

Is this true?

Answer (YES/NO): NO